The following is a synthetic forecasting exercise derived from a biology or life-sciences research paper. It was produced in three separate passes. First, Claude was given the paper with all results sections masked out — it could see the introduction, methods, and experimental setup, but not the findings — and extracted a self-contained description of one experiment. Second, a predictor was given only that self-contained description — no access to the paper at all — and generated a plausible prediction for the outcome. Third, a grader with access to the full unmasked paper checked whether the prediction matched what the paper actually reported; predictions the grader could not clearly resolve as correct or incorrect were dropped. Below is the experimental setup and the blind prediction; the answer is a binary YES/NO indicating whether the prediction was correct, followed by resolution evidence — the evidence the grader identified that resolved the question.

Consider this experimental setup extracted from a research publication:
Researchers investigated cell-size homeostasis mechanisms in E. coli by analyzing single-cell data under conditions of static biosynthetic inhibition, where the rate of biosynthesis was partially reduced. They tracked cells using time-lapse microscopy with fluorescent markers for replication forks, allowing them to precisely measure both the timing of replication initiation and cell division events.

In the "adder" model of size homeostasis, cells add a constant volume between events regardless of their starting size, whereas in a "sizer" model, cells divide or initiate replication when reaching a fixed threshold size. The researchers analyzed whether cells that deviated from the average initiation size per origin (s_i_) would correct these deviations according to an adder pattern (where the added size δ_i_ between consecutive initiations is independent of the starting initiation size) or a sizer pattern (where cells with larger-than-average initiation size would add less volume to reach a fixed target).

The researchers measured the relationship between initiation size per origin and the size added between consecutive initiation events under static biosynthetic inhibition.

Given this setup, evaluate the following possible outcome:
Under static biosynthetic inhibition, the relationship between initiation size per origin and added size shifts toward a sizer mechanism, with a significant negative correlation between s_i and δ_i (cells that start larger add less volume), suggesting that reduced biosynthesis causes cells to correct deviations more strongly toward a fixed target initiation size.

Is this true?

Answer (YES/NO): NO